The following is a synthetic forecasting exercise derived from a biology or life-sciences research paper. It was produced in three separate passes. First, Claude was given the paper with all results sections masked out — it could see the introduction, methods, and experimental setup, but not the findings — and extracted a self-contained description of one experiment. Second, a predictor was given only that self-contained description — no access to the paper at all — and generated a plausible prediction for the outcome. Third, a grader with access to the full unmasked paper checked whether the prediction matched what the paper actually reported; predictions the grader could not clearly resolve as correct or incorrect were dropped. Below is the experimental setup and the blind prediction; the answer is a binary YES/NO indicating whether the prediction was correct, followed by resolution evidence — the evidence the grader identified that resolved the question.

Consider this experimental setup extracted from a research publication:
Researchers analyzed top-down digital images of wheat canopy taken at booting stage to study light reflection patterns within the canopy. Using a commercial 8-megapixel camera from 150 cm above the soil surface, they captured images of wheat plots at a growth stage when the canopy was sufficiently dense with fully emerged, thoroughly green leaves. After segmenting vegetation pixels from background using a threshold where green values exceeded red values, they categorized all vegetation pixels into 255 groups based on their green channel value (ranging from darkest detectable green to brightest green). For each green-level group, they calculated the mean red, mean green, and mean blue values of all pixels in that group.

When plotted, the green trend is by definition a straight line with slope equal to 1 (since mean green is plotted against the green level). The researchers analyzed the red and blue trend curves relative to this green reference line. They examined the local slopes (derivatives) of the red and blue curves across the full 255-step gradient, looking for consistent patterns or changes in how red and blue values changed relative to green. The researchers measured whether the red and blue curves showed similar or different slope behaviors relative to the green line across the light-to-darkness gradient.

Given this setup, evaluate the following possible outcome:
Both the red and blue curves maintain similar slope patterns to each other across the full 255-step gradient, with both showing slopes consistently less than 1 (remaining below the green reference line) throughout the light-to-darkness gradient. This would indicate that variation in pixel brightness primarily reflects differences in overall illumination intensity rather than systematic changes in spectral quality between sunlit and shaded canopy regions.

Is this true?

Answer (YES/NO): NO